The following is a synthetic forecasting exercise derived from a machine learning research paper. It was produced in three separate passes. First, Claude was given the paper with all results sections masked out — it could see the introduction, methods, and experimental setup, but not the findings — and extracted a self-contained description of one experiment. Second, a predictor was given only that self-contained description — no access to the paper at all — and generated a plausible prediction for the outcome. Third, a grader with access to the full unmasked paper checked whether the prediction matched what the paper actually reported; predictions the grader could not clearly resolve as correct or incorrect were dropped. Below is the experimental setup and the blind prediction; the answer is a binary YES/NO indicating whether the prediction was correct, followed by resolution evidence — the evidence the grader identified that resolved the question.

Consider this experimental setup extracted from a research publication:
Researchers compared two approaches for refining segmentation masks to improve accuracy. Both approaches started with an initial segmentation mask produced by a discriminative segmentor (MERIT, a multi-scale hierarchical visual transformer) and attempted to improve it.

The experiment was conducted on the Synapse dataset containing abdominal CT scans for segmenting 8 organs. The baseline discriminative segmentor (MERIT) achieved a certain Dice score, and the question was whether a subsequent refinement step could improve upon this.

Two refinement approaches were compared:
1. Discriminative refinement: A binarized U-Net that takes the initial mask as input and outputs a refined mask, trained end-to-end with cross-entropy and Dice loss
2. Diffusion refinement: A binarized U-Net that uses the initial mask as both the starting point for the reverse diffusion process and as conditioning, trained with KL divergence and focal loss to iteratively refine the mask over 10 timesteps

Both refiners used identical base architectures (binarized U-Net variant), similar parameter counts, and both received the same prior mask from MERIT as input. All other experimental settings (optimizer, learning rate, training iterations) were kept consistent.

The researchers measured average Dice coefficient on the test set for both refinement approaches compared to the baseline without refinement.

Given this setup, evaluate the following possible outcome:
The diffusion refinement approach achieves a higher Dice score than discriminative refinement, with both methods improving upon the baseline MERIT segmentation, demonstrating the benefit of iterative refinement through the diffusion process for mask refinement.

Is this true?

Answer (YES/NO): YES